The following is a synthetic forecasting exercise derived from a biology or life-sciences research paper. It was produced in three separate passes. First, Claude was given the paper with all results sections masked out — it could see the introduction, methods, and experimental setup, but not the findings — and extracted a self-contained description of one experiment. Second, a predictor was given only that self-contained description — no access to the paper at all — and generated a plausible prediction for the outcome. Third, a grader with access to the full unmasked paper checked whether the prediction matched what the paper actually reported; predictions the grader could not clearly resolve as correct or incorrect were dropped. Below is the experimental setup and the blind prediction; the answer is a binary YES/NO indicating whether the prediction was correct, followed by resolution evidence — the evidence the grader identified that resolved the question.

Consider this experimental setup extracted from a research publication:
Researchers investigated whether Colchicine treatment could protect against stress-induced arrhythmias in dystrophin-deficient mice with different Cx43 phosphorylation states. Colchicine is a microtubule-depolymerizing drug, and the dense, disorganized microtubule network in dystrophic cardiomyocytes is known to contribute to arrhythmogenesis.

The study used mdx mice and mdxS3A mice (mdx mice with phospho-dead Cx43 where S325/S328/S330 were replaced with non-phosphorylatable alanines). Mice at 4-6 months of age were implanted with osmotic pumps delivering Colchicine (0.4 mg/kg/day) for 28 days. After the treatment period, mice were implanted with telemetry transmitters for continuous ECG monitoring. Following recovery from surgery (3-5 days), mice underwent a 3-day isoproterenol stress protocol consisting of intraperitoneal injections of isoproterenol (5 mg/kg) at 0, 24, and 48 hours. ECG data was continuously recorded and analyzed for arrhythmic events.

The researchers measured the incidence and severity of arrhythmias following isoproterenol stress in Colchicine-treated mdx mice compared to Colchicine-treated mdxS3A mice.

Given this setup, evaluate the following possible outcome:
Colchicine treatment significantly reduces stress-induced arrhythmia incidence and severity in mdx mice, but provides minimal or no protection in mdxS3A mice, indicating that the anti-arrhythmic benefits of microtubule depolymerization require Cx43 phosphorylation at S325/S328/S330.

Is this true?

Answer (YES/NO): YES